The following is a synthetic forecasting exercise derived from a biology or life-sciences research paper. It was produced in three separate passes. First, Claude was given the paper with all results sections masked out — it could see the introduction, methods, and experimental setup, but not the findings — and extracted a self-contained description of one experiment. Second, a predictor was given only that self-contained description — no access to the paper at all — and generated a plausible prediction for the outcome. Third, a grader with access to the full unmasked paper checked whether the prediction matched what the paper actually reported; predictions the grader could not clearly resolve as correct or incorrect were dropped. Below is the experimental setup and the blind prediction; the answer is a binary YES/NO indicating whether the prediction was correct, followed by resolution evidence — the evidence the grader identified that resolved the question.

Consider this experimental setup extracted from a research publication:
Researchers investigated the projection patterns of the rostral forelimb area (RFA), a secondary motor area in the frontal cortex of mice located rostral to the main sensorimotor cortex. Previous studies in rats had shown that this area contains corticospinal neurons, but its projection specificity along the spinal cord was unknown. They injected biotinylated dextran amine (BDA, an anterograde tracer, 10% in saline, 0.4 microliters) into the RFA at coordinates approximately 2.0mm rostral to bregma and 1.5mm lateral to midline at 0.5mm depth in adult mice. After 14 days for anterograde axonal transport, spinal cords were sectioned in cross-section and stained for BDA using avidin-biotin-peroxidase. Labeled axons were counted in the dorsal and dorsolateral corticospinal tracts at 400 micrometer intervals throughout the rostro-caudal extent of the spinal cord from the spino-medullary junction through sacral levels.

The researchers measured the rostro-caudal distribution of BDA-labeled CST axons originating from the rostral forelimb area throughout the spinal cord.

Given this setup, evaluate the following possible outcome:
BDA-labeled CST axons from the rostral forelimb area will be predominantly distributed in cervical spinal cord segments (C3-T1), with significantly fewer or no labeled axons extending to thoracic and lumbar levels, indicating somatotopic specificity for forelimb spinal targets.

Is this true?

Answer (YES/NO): YES